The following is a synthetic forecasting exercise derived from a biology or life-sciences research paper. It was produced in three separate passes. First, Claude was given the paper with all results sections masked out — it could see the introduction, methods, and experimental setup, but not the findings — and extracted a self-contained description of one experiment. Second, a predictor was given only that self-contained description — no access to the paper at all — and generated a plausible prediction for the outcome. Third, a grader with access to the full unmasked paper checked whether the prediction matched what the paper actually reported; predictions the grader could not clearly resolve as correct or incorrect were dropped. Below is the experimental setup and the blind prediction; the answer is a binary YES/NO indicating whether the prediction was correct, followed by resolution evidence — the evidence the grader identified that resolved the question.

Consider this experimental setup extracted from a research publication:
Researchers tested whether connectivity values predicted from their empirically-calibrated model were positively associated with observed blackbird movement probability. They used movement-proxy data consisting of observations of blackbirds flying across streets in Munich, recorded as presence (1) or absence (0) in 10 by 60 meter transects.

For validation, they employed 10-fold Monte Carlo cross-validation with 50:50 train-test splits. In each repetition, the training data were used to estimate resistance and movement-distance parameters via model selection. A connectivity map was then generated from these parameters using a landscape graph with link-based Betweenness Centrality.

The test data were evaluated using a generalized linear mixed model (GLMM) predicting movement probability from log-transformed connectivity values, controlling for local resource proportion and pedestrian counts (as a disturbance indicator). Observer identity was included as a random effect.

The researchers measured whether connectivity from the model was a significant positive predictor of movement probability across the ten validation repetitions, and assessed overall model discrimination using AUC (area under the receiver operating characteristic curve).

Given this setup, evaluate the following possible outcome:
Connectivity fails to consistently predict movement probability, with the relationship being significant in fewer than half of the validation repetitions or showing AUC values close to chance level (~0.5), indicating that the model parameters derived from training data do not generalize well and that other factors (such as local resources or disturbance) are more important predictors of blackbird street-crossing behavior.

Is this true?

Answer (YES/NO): NO